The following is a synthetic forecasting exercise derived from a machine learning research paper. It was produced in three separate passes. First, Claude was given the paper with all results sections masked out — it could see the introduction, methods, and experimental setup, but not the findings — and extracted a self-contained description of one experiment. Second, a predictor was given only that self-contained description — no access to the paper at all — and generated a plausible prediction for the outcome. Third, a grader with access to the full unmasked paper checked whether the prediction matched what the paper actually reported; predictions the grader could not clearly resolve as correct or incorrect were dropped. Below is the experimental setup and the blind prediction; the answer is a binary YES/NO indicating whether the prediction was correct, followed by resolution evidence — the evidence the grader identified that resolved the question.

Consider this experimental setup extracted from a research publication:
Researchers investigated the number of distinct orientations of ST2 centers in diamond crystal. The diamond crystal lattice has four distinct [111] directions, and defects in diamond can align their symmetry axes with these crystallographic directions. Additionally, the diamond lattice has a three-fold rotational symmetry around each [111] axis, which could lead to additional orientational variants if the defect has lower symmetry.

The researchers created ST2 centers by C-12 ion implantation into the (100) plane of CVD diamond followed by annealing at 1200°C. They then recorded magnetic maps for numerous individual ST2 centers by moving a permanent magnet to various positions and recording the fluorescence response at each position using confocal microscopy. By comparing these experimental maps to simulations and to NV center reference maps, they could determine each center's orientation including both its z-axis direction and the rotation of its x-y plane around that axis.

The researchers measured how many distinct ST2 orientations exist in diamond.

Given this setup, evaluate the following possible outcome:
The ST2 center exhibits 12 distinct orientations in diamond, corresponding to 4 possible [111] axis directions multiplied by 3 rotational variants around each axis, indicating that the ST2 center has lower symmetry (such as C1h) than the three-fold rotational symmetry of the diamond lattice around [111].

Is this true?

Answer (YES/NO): YES